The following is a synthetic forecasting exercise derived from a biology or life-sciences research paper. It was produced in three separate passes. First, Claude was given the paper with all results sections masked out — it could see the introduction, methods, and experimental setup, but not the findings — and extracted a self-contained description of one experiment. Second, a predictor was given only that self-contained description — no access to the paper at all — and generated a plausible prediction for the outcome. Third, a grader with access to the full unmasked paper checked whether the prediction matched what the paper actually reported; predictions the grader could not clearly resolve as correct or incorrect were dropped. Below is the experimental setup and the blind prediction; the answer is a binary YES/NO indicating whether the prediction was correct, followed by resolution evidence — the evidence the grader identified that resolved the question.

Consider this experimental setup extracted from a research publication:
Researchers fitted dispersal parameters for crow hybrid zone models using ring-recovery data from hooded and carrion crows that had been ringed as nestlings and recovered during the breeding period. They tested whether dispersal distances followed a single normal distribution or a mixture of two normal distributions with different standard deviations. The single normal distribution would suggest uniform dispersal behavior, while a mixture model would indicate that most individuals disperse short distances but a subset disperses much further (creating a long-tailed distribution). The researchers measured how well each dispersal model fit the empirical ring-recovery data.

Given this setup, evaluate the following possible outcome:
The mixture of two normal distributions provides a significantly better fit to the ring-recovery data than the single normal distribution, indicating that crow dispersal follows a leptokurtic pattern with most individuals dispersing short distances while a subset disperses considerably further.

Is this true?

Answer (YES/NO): YES